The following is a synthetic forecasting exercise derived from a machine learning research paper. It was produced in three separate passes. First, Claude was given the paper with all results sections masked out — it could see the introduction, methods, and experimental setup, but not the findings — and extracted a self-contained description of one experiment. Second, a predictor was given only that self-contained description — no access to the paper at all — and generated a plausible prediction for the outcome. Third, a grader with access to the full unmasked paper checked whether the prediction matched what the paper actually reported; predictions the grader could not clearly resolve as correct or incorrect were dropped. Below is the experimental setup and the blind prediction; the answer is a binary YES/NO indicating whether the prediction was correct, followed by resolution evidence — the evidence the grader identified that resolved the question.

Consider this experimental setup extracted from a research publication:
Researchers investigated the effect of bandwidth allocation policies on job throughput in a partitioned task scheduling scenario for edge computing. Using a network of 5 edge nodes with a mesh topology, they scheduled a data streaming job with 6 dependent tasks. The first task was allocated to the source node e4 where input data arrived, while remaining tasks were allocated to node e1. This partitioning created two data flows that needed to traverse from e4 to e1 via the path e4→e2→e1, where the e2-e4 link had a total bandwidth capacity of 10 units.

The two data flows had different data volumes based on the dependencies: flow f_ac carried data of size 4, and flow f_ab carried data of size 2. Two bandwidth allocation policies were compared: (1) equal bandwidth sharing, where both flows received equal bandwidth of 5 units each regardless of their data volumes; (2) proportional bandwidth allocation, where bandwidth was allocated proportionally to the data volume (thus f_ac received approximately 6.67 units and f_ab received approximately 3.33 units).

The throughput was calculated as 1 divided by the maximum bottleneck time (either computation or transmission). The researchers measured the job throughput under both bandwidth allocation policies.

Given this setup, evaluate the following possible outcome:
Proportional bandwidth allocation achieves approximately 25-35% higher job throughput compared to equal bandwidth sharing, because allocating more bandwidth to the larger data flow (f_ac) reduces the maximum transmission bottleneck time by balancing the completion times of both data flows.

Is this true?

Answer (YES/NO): YES